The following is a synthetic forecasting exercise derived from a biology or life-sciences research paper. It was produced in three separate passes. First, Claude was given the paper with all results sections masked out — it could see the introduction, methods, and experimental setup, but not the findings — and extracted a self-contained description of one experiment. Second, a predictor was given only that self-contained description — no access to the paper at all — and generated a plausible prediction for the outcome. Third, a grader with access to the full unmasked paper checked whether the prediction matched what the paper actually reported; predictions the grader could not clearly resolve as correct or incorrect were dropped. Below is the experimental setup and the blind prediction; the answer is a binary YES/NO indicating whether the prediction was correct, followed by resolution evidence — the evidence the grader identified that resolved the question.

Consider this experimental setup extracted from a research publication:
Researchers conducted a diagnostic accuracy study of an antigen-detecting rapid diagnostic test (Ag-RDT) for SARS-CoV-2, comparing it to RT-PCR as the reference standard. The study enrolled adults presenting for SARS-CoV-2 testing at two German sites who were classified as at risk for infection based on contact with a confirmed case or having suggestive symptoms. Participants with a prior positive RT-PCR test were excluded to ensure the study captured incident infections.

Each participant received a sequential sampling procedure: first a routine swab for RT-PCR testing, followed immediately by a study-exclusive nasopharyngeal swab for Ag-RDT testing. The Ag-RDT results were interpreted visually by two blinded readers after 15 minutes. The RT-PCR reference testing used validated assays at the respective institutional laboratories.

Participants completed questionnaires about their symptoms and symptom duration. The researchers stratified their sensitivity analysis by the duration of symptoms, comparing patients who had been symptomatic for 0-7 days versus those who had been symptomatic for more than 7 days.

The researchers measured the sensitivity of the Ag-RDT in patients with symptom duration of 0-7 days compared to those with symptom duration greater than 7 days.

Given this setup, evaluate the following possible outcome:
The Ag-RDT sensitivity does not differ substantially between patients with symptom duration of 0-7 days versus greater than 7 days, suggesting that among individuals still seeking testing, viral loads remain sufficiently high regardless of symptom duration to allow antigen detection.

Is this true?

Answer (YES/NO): NO